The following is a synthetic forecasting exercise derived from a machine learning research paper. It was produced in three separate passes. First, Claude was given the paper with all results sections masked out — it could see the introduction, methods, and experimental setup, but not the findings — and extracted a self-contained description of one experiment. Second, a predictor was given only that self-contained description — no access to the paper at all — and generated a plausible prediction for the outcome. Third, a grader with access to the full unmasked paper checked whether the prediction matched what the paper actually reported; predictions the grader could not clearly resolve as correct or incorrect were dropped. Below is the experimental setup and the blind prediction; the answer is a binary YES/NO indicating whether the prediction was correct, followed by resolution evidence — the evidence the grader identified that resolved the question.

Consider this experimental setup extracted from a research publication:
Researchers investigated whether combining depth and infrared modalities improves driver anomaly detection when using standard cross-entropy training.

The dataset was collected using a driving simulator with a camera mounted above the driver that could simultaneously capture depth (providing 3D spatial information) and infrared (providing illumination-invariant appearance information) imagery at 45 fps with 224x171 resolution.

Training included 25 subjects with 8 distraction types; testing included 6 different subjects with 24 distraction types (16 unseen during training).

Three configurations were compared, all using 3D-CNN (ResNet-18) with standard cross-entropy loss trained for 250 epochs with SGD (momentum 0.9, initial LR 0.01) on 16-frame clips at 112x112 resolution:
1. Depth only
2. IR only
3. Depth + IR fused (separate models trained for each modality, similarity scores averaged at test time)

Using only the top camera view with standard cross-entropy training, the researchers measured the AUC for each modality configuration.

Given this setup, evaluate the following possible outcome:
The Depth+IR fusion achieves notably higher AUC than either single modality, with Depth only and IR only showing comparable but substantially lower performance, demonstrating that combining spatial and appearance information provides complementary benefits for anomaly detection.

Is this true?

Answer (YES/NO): NO